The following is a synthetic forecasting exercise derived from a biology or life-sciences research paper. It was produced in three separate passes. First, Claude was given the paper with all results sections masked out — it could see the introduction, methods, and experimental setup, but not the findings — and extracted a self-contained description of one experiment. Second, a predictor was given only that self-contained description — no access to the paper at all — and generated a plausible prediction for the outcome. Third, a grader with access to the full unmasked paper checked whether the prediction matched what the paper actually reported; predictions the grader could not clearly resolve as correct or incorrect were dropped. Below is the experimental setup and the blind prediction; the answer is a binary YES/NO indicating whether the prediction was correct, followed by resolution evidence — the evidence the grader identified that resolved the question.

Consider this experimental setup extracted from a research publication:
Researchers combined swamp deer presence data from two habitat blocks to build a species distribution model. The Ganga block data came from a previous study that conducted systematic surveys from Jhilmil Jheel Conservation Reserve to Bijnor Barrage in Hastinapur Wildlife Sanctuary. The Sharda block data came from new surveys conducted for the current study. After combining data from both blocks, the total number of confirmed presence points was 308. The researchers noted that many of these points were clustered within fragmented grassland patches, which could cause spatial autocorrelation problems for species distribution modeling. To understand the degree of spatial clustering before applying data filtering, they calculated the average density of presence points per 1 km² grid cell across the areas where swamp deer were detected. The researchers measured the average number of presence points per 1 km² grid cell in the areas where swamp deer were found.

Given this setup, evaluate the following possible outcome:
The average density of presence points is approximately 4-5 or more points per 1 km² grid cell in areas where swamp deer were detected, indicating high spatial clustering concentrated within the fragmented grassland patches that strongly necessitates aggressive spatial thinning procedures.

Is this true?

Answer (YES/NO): YES